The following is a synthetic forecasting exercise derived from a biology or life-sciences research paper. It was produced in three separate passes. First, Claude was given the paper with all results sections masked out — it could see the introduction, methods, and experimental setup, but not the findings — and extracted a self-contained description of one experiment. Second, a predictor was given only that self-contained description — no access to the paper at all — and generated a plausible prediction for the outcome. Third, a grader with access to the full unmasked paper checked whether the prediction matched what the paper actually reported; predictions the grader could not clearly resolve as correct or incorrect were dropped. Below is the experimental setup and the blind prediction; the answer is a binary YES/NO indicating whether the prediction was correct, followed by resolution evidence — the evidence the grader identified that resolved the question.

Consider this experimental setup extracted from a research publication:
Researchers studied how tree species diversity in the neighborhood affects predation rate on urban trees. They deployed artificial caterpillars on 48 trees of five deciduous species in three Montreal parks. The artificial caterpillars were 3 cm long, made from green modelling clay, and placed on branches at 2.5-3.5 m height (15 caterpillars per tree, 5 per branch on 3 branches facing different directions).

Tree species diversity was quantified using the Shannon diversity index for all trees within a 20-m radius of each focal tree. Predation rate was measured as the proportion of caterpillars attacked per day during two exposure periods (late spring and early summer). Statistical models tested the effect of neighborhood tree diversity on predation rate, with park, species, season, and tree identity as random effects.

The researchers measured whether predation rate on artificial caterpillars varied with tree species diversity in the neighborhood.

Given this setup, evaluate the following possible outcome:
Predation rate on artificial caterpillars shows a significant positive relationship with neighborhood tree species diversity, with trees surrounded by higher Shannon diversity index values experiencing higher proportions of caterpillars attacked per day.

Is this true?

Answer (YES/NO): NO